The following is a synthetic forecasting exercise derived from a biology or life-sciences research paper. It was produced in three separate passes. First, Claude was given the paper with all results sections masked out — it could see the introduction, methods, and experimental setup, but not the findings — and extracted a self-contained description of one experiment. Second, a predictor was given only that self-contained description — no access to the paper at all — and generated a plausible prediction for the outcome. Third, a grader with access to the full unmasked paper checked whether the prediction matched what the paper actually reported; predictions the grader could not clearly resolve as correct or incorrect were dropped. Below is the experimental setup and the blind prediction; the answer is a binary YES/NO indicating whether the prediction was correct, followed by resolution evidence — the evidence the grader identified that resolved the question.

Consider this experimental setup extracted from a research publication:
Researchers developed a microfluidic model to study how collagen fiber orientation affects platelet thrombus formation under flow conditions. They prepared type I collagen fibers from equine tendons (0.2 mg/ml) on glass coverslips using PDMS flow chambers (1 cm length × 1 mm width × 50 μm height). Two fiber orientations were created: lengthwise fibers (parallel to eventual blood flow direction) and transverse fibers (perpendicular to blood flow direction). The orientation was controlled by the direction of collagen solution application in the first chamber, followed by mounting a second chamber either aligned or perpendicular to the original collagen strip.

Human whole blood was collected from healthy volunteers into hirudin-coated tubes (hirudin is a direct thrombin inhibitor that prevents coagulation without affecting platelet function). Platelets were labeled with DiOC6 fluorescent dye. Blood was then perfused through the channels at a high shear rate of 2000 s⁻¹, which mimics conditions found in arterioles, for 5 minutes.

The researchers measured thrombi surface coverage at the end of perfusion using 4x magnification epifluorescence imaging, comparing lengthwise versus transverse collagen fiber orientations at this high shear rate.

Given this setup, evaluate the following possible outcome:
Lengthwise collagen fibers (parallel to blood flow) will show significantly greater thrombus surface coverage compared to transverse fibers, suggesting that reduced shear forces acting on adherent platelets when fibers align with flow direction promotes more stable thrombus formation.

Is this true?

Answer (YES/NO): YES